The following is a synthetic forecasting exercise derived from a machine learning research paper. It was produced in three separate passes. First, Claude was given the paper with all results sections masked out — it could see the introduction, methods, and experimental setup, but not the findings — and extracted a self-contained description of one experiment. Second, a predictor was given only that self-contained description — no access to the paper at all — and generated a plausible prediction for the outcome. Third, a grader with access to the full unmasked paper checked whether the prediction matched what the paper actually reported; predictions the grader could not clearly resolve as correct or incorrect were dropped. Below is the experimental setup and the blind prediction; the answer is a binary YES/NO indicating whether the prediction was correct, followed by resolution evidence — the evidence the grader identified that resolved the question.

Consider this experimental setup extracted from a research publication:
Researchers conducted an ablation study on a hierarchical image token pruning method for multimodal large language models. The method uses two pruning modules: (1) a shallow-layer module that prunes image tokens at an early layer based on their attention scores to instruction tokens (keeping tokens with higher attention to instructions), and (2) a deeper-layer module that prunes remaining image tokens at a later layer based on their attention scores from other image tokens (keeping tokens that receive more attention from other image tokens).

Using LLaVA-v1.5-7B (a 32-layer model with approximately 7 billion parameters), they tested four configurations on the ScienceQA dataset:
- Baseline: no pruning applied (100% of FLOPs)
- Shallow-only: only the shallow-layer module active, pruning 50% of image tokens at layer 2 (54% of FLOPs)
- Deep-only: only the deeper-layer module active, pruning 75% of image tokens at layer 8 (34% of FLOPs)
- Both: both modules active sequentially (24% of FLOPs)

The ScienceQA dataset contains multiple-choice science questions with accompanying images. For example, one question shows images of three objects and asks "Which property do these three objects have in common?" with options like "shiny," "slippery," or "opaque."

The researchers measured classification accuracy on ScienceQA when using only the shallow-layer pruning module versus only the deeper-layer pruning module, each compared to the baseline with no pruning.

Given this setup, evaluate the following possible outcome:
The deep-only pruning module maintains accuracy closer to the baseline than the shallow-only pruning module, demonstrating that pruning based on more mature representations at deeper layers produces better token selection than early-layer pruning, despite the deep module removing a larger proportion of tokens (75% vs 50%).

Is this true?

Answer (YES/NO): NO